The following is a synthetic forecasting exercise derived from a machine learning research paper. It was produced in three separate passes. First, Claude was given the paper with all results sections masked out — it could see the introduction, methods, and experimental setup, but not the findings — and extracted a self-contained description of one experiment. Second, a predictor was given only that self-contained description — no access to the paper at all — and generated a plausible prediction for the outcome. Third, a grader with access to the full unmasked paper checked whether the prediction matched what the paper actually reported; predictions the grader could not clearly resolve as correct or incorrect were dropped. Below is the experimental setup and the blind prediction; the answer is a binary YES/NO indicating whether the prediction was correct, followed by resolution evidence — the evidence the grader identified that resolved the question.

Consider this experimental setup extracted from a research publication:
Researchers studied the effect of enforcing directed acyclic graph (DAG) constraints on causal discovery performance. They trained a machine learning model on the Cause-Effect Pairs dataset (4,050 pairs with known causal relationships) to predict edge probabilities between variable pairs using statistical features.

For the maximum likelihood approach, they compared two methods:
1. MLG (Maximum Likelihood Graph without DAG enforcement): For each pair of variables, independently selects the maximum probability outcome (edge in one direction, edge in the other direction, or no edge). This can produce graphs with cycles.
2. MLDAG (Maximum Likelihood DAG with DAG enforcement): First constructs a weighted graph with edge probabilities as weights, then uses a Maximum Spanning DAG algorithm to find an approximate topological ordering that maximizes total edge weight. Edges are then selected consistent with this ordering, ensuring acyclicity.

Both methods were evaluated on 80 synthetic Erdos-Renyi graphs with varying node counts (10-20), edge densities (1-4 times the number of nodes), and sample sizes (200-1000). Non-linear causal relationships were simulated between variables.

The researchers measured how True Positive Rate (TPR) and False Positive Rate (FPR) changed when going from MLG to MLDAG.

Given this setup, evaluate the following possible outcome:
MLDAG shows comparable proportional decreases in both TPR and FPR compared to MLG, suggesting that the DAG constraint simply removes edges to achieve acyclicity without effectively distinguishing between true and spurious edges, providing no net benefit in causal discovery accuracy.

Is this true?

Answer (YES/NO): NO